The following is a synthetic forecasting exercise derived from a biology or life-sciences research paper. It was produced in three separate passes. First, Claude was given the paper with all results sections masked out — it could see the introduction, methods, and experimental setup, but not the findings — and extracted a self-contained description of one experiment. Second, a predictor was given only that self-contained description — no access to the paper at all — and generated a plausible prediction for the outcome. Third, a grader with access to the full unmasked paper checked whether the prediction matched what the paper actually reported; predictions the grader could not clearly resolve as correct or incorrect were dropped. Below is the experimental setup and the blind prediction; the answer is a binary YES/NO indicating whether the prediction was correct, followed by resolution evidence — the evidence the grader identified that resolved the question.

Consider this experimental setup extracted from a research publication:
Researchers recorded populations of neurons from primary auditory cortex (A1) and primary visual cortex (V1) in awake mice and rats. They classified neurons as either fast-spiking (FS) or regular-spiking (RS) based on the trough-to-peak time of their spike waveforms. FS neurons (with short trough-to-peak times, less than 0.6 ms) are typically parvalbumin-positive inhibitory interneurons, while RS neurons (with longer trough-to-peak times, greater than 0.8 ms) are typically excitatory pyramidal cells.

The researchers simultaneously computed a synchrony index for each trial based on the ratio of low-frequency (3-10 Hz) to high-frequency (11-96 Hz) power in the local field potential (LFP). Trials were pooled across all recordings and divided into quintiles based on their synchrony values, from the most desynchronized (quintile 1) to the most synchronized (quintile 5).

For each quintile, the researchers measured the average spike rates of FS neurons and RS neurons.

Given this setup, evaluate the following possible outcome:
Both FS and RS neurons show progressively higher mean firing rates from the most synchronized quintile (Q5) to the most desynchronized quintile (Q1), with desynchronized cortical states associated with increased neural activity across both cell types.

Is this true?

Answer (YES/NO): NO